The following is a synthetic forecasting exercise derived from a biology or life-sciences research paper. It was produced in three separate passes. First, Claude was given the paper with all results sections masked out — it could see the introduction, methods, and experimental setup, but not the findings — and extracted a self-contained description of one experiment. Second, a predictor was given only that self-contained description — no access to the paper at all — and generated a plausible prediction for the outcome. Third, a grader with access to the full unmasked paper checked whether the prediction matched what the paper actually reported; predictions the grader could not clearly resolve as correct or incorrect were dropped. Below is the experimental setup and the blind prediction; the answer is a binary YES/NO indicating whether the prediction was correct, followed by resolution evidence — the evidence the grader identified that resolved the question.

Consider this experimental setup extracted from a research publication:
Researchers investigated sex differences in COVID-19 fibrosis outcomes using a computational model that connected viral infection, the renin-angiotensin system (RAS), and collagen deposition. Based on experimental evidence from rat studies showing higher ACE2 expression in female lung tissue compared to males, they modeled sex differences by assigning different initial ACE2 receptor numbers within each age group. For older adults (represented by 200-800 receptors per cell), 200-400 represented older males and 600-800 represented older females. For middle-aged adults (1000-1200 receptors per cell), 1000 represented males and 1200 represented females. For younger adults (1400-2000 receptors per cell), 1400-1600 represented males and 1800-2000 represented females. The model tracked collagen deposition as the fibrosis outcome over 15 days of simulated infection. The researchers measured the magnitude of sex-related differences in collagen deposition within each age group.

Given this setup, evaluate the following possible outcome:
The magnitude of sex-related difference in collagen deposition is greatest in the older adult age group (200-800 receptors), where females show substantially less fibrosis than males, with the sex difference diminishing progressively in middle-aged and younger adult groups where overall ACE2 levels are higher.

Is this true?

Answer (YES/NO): NO